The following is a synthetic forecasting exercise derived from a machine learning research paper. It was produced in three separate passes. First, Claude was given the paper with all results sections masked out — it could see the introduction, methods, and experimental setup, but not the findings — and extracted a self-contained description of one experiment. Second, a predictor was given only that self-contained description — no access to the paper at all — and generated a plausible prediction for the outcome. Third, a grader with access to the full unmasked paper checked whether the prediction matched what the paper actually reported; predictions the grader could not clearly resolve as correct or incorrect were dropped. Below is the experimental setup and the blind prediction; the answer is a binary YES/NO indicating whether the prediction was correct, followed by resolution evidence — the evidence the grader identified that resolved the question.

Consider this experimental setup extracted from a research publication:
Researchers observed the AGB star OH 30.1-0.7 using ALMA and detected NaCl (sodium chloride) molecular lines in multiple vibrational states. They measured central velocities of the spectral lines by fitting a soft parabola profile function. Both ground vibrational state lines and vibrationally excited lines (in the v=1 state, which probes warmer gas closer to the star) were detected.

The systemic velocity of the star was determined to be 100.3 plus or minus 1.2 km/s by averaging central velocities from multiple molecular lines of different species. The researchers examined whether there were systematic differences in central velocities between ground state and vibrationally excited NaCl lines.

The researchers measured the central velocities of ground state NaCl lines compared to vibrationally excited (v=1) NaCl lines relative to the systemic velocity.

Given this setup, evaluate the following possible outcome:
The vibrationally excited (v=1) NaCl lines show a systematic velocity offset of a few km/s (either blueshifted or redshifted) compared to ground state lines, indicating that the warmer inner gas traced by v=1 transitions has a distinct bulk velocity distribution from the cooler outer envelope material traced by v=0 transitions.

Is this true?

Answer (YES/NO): YES